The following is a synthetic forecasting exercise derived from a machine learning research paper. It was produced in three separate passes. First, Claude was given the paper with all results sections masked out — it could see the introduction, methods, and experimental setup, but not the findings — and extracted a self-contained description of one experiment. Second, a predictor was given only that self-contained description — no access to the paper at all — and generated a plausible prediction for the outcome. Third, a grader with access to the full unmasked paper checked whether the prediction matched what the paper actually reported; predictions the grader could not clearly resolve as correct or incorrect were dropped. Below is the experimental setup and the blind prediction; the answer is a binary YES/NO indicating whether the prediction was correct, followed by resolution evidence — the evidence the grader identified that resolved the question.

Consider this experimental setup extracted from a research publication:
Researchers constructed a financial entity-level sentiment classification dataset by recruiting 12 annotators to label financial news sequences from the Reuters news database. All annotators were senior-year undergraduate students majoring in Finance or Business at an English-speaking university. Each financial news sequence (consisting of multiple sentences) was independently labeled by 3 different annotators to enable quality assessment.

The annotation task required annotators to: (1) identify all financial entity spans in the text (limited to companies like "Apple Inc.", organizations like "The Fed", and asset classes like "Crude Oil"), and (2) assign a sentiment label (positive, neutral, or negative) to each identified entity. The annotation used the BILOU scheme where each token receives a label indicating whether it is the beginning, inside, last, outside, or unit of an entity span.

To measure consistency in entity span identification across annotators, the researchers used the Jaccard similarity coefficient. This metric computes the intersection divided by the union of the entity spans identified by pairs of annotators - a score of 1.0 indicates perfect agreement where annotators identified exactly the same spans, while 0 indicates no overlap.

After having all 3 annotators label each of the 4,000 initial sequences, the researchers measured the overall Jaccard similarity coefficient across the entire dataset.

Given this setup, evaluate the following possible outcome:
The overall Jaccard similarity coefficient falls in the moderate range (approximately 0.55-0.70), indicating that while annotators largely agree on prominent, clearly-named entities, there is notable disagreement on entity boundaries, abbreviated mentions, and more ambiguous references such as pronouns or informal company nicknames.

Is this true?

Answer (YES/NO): NO